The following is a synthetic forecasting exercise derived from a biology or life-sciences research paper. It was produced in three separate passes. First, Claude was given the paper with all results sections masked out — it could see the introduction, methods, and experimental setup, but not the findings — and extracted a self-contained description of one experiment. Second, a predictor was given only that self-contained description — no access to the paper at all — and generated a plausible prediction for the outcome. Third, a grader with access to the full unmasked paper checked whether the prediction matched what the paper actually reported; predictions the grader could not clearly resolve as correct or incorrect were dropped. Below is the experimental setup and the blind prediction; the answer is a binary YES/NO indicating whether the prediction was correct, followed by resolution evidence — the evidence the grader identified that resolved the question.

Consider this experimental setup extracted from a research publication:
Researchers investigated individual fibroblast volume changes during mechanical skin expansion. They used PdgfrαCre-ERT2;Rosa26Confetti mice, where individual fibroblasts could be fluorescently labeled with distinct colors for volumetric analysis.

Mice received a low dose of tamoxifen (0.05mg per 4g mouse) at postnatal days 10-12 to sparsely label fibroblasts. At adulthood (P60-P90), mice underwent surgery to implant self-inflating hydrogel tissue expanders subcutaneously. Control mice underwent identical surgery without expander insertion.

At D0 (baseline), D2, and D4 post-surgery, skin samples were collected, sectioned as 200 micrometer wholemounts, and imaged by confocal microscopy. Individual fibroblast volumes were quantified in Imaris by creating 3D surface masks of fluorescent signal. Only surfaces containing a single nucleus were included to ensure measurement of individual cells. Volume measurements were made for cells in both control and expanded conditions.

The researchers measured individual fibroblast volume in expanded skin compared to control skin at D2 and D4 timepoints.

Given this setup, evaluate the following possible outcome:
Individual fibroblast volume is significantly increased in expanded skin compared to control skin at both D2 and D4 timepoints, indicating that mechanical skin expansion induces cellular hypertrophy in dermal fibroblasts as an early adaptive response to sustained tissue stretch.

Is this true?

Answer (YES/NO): YES